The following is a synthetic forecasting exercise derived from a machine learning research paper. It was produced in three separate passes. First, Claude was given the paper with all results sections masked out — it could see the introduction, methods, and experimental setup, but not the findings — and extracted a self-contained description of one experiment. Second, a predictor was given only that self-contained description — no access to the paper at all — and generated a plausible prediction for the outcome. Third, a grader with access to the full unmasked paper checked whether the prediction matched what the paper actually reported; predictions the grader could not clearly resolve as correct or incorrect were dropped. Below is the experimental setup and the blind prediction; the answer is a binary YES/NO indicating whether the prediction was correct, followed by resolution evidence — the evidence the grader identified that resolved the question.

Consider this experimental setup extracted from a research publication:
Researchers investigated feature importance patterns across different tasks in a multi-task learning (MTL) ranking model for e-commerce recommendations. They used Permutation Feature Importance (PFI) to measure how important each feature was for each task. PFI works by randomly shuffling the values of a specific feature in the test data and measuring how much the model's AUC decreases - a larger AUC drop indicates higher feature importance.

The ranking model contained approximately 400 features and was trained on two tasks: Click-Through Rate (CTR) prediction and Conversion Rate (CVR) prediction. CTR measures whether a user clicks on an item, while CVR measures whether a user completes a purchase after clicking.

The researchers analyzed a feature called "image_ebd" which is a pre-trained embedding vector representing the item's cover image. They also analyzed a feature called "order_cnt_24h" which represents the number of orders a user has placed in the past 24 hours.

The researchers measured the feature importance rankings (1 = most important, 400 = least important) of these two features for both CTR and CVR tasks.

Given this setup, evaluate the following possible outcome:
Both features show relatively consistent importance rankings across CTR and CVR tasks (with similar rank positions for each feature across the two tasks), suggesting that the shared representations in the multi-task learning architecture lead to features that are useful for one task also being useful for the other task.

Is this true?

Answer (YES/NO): NO